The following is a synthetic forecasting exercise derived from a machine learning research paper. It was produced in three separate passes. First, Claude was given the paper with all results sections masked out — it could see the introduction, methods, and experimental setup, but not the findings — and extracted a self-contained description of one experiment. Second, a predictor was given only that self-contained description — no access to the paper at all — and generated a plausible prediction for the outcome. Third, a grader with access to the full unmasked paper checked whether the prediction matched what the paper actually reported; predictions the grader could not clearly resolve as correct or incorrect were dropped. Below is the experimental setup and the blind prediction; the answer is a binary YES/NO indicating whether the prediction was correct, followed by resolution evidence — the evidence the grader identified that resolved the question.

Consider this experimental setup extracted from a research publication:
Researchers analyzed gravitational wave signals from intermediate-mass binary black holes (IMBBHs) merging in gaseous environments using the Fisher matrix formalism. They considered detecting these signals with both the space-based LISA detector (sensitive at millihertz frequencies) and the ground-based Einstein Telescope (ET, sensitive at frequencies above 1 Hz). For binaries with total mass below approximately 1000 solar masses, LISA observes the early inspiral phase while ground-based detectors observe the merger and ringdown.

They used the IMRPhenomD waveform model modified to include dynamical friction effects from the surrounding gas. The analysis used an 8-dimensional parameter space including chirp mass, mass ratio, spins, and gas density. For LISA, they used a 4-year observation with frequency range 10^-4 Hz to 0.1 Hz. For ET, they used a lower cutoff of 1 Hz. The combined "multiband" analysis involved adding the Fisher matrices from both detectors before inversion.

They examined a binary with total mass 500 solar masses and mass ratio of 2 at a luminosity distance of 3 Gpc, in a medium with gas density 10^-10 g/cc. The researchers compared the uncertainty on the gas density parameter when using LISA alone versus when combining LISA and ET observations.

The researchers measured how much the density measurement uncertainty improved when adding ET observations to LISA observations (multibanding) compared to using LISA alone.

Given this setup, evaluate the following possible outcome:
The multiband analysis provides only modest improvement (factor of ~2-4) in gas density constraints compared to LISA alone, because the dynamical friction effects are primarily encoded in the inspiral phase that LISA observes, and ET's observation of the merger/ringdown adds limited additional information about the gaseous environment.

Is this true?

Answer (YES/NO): NO